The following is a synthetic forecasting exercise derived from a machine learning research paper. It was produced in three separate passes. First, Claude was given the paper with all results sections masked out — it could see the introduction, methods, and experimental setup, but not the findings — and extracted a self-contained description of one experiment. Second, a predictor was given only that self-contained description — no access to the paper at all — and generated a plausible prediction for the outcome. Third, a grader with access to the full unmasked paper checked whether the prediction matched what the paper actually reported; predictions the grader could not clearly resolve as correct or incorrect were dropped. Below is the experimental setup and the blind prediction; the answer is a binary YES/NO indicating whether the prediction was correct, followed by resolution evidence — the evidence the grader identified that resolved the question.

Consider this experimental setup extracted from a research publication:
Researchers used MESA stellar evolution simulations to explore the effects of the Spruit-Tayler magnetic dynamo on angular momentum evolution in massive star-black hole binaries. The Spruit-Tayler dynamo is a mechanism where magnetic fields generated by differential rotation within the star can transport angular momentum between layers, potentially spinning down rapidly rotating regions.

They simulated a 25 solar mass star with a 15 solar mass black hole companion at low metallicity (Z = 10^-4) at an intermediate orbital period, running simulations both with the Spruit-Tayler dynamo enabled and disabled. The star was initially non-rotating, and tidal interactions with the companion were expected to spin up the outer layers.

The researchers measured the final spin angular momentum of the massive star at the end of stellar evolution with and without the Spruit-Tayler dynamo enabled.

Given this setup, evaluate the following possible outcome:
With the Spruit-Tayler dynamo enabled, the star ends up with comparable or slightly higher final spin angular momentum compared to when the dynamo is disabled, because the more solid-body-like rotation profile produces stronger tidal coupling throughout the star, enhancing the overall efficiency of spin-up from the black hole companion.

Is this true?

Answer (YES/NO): YES